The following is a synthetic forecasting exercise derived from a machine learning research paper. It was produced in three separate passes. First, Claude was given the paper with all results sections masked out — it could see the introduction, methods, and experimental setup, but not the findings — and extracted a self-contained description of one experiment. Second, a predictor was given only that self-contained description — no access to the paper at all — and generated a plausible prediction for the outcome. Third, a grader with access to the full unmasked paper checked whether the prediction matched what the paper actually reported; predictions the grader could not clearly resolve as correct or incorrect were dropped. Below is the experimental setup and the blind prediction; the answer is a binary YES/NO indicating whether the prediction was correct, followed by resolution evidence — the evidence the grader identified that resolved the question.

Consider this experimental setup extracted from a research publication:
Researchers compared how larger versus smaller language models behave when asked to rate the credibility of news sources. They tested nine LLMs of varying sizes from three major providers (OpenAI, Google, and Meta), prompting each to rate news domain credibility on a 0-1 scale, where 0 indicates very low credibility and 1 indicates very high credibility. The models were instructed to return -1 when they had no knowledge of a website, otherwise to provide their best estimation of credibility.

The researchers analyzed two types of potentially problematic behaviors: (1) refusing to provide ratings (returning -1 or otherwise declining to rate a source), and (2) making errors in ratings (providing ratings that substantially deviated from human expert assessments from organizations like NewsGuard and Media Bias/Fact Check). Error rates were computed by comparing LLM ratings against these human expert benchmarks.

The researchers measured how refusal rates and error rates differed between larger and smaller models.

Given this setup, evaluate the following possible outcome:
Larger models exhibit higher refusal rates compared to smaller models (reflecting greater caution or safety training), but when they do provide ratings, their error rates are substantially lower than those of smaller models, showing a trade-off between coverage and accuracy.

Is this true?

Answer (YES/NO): YES